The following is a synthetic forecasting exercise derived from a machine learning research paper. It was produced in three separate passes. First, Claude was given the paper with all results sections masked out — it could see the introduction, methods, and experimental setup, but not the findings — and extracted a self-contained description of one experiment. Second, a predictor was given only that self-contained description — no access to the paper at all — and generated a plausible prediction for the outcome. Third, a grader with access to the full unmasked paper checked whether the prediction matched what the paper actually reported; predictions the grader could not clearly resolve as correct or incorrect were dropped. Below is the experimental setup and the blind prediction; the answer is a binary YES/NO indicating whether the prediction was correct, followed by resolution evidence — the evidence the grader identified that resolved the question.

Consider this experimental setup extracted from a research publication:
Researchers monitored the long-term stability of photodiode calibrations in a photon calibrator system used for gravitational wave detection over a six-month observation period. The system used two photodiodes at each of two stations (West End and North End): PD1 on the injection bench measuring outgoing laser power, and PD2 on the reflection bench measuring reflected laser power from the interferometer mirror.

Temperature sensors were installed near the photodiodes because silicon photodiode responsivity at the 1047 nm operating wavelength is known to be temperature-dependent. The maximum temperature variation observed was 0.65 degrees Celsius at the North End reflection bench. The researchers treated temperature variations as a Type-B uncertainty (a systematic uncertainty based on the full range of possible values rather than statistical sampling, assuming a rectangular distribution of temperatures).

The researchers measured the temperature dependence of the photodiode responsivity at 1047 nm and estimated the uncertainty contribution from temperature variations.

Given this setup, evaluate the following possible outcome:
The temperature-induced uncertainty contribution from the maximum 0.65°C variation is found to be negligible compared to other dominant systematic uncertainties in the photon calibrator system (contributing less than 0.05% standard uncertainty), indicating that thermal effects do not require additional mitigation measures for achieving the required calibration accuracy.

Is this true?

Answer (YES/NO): NO